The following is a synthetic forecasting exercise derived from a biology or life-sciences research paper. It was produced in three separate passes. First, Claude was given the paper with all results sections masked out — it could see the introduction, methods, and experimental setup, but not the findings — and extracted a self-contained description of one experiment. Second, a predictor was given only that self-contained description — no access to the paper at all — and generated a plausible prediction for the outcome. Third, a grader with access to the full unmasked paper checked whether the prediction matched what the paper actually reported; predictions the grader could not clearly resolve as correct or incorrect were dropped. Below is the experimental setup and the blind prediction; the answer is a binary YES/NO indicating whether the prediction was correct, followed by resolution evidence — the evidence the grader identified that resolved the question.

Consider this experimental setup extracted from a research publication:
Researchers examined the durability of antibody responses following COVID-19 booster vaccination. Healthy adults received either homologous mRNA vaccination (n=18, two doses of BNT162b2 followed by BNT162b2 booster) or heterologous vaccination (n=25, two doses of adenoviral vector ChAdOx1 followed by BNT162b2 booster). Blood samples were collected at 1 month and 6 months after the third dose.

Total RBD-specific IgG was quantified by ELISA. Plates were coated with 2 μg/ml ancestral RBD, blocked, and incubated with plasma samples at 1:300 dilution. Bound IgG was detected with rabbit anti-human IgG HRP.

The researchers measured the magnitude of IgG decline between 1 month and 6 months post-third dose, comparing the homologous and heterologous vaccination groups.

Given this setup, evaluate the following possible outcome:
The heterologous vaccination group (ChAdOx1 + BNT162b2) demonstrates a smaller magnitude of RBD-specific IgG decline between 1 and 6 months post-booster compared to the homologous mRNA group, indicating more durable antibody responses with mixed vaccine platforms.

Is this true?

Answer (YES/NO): NO